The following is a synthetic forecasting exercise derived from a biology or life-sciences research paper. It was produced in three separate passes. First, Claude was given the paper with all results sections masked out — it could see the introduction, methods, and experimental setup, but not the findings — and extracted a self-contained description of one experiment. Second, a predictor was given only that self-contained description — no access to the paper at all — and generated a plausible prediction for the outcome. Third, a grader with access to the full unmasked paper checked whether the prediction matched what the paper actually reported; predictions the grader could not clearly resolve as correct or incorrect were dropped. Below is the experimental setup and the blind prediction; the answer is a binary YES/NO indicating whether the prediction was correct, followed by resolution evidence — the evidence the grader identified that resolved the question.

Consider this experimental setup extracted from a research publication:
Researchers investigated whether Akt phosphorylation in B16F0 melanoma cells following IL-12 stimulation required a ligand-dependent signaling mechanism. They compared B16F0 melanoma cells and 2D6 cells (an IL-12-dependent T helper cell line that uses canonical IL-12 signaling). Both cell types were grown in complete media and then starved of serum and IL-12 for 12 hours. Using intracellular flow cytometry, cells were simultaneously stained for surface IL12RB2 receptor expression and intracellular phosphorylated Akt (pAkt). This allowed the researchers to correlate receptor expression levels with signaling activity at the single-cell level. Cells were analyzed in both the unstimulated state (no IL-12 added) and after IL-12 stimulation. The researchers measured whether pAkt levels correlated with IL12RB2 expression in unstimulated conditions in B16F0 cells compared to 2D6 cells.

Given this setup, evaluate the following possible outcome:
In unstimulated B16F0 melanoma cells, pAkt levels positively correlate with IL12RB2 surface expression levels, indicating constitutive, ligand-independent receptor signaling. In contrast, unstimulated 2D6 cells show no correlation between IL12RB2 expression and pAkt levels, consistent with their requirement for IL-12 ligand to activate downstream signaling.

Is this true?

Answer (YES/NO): NO